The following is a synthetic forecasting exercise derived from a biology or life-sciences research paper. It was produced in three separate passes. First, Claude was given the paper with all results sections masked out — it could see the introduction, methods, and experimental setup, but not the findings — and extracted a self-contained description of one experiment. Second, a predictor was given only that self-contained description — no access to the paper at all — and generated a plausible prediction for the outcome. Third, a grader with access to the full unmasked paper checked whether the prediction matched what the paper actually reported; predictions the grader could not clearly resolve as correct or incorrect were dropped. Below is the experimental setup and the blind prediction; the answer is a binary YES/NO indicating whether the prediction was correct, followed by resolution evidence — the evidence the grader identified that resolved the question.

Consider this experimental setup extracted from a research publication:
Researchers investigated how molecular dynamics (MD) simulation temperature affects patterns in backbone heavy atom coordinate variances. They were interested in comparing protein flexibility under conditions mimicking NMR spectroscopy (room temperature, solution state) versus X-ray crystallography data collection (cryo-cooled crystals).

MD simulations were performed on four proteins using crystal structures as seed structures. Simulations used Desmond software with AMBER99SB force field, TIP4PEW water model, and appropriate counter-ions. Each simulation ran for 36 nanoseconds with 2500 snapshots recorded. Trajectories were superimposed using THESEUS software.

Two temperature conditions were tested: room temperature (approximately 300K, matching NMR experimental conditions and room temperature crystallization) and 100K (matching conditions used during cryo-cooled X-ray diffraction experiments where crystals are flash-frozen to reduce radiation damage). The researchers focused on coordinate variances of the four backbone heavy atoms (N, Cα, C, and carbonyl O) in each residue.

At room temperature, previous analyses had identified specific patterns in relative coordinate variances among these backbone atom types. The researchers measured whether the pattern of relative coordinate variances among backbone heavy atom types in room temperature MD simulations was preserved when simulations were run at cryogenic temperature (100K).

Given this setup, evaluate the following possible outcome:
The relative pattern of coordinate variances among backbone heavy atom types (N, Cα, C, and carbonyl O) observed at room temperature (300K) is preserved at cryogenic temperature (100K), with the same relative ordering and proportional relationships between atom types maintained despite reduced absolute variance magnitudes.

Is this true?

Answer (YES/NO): NO